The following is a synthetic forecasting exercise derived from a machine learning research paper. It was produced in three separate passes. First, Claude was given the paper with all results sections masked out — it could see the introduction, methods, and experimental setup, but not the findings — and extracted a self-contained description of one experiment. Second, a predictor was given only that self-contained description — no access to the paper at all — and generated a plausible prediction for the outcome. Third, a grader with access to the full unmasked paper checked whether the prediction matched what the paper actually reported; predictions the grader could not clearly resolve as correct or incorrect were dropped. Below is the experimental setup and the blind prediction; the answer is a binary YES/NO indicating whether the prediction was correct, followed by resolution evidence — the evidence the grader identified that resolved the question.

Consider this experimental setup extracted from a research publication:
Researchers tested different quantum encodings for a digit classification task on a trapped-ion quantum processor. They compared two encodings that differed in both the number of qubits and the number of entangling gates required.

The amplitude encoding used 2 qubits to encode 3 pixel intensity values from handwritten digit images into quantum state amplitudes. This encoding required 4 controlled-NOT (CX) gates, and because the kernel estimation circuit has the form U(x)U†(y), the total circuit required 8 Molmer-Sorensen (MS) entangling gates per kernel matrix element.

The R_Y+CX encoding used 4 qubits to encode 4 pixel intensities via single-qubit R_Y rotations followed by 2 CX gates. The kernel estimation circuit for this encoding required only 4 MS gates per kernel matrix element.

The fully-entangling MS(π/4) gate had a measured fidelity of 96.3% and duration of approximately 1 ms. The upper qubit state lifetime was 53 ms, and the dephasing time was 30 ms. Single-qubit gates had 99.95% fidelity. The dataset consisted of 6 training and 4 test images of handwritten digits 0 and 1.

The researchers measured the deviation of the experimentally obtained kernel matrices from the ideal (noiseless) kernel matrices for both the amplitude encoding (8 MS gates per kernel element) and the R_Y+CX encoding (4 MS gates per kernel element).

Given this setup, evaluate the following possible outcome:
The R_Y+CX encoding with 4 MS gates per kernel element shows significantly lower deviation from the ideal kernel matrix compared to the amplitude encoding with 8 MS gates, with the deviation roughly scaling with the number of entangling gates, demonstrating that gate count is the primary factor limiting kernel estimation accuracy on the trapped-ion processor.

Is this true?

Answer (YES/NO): NO